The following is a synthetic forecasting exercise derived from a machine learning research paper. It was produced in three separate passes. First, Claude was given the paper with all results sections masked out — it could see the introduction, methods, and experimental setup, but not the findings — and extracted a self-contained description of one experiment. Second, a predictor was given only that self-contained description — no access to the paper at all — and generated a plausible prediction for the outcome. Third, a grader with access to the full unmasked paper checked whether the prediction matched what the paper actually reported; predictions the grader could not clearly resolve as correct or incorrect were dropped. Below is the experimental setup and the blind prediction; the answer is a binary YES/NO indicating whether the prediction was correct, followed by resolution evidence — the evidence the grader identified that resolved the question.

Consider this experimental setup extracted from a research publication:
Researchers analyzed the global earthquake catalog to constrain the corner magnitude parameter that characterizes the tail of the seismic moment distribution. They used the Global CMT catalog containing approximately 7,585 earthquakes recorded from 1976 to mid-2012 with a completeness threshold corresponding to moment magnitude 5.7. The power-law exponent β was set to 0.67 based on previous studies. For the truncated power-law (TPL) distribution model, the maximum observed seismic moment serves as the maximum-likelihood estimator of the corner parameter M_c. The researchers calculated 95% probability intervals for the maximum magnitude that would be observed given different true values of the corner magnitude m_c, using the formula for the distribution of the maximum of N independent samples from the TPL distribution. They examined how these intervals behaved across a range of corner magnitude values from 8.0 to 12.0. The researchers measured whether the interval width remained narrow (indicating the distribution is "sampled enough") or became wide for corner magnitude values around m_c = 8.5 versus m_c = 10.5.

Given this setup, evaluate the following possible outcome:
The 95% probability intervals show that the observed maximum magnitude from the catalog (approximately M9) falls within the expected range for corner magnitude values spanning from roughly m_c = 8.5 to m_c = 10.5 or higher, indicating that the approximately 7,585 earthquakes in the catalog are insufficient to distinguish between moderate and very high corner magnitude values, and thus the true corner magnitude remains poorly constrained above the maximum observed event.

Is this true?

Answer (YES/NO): NO